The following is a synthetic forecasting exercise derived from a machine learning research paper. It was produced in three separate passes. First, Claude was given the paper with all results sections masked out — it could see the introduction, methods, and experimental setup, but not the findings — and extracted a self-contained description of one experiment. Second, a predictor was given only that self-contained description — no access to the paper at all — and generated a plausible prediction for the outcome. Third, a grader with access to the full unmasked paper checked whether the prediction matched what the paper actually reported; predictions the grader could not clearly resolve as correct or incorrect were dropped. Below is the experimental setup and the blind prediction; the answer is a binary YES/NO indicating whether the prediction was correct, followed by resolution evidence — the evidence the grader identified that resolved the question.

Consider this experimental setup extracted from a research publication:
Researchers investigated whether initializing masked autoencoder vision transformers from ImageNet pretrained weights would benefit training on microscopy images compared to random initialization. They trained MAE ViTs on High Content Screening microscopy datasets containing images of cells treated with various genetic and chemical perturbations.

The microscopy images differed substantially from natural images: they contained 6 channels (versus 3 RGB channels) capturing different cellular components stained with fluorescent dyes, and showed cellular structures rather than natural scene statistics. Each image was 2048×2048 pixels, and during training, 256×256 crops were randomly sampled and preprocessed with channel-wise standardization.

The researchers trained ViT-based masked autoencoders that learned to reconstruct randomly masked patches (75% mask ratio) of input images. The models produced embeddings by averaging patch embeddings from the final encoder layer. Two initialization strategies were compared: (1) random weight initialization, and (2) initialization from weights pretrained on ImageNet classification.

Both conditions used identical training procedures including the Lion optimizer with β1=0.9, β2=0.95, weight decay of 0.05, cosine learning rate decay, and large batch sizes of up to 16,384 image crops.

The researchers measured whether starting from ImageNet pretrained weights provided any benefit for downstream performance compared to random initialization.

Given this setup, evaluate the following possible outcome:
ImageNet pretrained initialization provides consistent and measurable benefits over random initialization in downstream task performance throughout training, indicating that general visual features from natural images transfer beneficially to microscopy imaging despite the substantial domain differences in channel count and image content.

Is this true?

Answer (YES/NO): NO